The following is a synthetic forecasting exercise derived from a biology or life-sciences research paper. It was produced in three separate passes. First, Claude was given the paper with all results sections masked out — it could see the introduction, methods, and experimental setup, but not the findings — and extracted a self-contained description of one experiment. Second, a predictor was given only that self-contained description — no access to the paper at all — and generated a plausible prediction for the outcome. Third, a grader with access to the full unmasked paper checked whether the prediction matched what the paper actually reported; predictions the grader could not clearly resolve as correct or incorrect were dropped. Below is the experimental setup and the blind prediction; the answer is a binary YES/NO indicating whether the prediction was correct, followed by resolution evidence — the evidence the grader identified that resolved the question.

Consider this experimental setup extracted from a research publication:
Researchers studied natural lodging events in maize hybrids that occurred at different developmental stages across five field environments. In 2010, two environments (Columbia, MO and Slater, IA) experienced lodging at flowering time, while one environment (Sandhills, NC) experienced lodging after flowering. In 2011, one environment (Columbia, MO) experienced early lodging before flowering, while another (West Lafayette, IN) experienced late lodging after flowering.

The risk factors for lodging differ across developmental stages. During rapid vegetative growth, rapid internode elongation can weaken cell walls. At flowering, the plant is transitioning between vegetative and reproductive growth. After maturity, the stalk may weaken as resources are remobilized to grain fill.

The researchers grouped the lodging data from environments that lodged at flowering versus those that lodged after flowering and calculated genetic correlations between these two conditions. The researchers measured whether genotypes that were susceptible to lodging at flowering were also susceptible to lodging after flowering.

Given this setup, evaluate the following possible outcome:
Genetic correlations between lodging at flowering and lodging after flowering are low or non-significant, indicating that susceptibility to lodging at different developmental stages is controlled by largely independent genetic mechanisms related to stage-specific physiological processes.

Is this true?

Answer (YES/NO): NO